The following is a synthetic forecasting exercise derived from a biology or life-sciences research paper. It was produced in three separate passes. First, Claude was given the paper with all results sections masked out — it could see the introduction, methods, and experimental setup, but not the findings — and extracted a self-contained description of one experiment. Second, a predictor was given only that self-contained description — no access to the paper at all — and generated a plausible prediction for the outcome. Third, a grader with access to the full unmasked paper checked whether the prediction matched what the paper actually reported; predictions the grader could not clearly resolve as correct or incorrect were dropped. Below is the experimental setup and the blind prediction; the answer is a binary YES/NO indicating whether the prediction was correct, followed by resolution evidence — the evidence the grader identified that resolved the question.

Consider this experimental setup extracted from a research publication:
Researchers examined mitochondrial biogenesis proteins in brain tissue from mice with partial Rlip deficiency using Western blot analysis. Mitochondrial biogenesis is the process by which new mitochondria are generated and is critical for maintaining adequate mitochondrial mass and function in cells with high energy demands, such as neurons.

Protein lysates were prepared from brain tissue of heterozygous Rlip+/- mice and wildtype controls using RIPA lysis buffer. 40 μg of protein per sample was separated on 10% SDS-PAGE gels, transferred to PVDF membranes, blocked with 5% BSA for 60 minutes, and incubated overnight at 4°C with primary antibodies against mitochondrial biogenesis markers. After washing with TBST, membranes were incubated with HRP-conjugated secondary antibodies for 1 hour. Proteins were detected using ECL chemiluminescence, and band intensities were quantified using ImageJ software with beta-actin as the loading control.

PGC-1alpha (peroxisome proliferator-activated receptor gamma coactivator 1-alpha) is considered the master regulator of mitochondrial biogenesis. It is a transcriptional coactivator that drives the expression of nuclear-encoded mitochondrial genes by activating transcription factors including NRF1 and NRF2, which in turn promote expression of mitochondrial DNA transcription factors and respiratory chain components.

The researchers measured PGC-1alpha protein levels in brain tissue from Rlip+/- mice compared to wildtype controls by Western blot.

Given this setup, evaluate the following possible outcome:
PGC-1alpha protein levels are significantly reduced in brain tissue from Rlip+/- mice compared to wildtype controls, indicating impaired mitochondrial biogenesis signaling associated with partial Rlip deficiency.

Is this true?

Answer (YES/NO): NO